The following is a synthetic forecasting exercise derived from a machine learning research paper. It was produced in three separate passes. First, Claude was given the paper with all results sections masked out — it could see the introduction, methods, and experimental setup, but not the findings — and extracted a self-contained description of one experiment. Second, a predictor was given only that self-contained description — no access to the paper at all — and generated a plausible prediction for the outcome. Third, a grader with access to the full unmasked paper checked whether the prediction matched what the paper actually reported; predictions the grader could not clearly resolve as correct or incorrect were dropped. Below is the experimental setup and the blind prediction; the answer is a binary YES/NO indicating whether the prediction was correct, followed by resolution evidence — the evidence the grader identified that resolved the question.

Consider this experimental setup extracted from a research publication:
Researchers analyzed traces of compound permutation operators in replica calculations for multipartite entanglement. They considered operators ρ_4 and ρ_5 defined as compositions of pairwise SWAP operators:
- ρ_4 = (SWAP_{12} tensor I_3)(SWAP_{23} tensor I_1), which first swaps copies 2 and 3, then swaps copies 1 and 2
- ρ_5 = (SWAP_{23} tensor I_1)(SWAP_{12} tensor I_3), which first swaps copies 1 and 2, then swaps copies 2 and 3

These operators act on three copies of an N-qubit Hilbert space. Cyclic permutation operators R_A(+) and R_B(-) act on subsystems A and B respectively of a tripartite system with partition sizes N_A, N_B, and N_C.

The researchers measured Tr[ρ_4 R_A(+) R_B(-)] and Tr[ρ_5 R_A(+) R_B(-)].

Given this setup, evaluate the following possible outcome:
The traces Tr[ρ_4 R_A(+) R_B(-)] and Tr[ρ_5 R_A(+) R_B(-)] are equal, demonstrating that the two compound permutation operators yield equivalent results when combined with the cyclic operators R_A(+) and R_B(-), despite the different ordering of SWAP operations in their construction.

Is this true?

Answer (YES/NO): NO